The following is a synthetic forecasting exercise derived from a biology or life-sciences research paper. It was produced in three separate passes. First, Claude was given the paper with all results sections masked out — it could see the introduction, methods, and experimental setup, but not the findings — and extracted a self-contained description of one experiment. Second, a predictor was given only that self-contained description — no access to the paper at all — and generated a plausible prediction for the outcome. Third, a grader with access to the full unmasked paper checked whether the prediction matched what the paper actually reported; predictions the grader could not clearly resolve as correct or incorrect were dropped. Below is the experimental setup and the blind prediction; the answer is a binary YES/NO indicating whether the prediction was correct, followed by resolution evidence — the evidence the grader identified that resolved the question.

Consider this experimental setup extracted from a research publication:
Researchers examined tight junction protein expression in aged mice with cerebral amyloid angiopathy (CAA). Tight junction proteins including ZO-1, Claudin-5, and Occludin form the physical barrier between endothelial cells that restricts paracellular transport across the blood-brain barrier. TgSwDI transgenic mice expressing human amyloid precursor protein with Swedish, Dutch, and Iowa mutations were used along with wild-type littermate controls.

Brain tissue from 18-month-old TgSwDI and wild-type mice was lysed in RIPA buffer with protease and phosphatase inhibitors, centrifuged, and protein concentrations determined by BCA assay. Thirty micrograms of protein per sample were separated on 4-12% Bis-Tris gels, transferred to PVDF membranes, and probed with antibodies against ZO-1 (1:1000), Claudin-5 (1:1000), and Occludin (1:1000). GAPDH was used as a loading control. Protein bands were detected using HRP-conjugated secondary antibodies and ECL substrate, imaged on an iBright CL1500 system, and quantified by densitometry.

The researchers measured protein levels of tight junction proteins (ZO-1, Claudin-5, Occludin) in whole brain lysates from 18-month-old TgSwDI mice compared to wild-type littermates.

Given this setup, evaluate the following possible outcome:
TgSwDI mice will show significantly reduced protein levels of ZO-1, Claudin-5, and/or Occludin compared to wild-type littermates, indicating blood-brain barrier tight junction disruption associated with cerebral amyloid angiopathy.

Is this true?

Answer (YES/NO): NO